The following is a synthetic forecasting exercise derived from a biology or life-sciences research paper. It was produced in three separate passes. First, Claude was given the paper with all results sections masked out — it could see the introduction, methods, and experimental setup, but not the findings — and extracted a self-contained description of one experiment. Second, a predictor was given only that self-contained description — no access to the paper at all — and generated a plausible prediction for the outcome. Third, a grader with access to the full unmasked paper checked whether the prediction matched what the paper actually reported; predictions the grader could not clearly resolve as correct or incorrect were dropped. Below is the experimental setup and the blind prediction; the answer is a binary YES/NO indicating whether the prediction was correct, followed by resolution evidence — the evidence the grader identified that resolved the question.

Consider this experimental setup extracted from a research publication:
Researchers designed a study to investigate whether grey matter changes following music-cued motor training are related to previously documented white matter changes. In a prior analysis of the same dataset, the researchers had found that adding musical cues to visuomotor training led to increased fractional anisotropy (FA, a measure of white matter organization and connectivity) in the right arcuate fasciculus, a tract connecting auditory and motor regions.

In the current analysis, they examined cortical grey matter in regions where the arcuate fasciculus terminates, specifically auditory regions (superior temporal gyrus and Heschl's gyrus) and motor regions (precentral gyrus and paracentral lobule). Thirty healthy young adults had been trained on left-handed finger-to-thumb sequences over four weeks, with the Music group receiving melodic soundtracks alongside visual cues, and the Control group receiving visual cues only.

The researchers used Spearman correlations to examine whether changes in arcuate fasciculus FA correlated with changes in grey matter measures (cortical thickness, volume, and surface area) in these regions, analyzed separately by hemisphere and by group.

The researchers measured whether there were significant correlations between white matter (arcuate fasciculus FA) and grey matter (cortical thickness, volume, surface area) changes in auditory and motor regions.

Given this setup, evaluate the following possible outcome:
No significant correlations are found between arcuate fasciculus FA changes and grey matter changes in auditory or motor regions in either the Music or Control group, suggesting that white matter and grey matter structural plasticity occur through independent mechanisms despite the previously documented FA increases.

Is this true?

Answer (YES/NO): YES